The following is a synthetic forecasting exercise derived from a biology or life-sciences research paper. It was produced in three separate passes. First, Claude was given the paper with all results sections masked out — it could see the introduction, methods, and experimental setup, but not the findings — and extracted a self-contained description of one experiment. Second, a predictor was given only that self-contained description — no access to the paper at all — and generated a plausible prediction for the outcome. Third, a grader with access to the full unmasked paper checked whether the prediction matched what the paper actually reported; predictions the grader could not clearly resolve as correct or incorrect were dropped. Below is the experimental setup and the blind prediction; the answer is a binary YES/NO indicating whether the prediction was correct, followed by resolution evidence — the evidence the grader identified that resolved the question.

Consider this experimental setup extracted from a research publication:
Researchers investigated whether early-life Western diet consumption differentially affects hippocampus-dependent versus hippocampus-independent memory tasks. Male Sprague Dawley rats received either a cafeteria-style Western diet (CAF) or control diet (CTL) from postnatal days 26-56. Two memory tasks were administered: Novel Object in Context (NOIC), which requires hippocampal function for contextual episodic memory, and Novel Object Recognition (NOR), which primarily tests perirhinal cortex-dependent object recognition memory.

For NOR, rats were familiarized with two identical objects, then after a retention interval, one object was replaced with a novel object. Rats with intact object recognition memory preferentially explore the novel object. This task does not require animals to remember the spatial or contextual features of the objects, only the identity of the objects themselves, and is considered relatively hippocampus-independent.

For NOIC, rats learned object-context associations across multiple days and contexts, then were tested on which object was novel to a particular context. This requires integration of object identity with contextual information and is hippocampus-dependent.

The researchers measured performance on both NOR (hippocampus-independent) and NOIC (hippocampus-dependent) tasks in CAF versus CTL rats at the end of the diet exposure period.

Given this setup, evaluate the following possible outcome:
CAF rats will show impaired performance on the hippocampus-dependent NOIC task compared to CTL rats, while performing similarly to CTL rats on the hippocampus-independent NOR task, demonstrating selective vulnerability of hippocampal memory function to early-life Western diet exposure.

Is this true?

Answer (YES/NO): YES